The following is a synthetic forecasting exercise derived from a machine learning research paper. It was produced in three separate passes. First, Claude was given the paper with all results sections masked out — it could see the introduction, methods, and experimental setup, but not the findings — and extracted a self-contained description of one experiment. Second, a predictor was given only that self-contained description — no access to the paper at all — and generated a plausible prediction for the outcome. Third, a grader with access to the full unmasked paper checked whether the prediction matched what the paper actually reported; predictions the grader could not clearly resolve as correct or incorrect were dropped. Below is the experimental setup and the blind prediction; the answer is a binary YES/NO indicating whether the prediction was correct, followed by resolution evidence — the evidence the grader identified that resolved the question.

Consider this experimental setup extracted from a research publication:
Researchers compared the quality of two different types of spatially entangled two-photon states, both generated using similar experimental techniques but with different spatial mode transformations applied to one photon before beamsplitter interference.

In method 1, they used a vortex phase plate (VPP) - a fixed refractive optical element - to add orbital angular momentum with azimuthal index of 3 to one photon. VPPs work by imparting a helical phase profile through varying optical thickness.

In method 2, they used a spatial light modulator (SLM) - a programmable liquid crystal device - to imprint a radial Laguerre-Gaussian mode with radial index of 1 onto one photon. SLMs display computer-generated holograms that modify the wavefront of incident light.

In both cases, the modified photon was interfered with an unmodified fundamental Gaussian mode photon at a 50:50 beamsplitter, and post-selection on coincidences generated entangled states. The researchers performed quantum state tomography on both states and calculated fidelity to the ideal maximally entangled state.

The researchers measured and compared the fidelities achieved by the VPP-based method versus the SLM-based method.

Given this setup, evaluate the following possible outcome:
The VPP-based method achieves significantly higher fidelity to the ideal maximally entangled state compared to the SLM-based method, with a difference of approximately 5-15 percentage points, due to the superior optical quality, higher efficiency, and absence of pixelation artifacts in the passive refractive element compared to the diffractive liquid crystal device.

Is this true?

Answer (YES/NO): YES